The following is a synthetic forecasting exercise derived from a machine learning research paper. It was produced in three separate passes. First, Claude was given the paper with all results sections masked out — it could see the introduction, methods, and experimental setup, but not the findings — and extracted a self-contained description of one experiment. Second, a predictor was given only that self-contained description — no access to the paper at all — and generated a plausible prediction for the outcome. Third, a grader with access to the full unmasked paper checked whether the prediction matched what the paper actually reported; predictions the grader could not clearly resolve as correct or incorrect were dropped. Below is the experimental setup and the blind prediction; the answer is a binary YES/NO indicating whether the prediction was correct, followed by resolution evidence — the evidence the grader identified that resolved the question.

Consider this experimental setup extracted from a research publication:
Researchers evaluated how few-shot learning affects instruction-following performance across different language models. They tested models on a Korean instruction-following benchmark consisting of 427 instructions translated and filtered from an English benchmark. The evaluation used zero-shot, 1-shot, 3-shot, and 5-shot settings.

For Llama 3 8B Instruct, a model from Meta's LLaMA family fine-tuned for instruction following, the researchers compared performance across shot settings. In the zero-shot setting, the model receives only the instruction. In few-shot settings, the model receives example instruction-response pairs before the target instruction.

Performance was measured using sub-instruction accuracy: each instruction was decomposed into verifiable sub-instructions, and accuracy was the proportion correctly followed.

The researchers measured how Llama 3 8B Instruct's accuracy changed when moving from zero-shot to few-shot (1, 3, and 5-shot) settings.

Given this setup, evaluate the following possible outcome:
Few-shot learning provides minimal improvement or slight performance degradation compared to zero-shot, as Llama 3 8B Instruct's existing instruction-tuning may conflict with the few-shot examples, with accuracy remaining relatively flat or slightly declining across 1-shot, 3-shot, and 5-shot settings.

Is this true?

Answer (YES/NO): NO